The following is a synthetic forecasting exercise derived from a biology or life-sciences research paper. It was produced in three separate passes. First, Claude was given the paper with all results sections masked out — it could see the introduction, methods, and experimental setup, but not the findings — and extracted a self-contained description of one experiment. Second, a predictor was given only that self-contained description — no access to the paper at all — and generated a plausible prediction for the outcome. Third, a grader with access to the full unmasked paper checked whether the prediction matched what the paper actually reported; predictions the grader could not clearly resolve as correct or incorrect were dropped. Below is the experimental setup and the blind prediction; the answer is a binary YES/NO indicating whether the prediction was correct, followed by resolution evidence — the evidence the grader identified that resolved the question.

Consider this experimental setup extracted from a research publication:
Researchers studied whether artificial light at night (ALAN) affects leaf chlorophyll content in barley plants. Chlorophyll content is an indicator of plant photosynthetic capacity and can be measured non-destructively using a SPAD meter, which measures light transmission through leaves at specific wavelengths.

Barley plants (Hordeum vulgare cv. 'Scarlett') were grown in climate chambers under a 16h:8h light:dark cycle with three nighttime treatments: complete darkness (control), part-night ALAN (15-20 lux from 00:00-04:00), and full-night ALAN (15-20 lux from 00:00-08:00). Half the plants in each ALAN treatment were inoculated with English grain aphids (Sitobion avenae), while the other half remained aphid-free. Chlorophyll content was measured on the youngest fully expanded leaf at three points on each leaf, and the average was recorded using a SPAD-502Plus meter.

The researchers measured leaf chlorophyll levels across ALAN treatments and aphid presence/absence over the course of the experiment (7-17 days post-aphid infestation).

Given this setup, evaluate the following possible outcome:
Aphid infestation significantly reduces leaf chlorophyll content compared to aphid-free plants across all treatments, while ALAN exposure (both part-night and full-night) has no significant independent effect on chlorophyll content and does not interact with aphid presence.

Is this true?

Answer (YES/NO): NO